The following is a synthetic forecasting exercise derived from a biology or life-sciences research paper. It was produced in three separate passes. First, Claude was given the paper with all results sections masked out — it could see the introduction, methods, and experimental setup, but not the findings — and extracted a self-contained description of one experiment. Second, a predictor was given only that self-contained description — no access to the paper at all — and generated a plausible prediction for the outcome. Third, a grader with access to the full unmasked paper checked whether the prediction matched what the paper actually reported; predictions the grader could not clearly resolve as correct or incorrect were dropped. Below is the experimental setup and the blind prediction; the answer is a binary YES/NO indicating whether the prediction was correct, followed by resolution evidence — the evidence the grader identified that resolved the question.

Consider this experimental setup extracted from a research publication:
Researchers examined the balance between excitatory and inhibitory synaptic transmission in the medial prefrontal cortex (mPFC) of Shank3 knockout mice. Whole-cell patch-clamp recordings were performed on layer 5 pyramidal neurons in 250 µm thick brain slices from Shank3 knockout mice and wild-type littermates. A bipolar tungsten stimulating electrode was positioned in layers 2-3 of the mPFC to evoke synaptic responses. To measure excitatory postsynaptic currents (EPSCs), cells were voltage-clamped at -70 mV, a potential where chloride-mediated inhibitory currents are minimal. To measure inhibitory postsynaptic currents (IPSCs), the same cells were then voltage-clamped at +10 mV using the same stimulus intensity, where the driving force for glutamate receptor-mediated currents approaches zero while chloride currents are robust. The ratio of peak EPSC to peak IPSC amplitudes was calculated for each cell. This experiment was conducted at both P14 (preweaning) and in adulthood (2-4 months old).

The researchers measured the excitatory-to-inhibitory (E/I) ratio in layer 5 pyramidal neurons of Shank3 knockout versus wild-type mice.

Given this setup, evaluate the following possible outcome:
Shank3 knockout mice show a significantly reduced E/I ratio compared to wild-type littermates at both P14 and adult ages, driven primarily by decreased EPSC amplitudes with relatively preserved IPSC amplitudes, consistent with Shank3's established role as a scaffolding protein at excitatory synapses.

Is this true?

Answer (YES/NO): NO